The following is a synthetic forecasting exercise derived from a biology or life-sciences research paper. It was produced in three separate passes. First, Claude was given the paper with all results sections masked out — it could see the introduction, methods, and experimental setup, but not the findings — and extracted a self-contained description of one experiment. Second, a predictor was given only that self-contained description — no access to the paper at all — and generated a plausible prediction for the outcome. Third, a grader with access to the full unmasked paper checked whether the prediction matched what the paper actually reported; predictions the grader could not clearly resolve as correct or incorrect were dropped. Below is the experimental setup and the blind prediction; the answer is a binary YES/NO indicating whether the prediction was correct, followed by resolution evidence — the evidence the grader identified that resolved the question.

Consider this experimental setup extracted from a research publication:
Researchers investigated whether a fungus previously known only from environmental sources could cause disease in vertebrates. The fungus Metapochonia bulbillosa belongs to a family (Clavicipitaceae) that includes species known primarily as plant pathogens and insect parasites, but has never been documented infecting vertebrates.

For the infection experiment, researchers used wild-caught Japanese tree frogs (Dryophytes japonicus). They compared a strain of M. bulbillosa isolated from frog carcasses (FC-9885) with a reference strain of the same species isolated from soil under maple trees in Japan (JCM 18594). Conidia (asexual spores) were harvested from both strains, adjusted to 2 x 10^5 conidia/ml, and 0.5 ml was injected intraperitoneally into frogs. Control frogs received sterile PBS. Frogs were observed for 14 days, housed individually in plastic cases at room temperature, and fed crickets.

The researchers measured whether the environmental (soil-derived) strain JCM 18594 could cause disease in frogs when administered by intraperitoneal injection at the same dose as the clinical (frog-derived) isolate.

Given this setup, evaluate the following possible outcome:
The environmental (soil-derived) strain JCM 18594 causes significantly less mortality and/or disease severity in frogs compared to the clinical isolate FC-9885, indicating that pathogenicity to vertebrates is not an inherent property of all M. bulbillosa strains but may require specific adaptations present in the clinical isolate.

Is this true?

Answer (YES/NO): YES